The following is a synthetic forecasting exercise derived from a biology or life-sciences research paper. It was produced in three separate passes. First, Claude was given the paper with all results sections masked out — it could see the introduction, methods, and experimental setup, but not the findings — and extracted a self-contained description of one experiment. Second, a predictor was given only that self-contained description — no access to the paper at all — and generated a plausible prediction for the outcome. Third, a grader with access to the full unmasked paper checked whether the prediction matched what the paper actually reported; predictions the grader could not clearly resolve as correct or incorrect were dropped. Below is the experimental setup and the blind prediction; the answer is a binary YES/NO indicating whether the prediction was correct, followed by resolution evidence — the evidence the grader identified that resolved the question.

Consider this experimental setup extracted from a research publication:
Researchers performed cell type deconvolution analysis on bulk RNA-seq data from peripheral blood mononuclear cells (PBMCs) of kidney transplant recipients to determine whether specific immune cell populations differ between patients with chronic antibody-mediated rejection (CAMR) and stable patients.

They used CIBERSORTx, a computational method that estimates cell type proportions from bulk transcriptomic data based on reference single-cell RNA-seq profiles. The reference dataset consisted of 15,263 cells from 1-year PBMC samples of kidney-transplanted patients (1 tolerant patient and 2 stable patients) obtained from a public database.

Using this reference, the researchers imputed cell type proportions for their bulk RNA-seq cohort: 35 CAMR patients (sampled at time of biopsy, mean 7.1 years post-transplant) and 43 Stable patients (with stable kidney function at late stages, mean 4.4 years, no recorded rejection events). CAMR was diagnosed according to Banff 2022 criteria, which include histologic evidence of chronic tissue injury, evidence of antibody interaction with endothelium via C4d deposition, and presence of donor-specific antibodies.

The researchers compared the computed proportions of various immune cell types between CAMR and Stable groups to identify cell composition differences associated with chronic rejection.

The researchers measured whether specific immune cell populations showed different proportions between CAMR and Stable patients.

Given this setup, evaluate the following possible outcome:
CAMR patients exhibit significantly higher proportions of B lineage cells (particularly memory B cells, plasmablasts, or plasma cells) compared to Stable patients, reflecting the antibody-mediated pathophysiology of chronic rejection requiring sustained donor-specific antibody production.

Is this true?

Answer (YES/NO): NO